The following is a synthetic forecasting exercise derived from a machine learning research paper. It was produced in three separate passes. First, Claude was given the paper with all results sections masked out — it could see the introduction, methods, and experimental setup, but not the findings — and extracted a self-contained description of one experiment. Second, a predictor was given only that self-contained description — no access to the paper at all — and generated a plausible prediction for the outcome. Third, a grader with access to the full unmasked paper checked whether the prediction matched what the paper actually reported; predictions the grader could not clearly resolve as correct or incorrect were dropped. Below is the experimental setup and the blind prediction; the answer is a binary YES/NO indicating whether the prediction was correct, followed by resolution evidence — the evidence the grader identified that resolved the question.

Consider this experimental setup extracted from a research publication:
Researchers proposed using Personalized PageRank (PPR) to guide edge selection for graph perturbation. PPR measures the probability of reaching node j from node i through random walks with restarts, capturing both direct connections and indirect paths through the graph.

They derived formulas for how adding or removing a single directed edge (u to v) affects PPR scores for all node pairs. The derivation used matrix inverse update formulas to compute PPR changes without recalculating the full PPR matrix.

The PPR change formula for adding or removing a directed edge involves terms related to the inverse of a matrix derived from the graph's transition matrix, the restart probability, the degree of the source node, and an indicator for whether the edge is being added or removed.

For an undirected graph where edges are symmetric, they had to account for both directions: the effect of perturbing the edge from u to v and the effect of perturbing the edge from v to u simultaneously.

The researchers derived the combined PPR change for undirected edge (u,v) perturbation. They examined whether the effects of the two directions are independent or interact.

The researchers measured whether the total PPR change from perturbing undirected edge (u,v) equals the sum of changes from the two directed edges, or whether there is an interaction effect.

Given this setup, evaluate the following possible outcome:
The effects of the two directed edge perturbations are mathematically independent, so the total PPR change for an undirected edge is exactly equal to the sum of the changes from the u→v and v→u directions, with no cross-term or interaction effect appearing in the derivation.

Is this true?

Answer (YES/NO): NO